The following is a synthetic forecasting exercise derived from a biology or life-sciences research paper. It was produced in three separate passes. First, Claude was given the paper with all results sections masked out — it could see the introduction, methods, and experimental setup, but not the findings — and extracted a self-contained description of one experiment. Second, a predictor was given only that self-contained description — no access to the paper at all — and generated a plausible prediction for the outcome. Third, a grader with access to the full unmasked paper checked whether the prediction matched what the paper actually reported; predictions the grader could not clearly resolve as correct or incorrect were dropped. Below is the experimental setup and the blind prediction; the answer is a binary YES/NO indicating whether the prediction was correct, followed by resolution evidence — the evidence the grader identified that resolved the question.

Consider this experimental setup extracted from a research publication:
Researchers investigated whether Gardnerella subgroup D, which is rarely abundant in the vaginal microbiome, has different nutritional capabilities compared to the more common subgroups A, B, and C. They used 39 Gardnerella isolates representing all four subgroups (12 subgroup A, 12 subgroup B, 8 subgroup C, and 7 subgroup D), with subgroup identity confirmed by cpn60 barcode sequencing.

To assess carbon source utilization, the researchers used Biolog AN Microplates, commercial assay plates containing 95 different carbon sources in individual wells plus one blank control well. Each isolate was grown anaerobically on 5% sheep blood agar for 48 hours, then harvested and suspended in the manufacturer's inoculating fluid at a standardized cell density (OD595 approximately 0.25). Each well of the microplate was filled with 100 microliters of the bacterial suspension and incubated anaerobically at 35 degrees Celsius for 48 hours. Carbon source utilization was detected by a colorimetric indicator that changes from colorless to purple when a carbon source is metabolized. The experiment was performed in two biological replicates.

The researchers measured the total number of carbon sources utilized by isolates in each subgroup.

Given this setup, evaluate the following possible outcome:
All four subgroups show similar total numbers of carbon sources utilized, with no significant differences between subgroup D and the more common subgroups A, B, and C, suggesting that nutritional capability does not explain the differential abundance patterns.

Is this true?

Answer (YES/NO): NO